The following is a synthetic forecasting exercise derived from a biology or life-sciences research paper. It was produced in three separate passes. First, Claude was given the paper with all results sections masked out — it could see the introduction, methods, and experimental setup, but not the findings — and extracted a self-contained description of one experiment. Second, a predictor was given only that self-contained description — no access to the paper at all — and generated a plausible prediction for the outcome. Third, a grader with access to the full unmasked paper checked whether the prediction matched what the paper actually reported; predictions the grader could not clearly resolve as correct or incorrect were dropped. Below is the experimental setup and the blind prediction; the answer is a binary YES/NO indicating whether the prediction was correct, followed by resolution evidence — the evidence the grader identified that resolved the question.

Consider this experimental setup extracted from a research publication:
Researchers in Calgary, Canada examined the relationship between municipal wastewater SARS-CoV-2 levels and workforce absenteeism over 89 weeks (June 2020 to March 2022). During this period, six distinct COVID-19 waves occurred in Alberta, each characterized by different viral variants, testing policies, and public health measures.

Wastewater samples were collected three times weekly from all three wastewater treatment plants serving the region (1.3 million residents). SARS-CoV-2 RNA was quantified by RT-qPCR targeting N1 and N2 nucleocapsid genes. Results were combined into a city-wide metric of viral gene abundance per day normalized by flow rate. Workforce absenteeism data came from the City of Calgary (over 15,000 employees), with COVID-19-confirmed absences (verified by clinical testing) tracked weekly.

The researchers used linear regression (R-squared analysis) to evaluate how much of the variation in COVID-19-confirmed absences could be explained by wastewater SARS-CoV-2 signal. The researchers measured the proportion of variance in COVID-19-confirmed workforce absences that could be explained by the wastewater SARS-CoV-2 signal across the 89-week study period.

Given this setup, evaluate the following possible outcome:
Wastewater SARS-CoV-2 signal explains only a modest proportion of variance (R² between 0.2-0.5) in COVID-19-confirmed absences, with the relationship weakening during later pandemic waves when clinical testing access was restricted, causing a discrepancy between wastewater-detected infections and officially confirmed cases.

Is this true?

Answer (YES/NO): NO